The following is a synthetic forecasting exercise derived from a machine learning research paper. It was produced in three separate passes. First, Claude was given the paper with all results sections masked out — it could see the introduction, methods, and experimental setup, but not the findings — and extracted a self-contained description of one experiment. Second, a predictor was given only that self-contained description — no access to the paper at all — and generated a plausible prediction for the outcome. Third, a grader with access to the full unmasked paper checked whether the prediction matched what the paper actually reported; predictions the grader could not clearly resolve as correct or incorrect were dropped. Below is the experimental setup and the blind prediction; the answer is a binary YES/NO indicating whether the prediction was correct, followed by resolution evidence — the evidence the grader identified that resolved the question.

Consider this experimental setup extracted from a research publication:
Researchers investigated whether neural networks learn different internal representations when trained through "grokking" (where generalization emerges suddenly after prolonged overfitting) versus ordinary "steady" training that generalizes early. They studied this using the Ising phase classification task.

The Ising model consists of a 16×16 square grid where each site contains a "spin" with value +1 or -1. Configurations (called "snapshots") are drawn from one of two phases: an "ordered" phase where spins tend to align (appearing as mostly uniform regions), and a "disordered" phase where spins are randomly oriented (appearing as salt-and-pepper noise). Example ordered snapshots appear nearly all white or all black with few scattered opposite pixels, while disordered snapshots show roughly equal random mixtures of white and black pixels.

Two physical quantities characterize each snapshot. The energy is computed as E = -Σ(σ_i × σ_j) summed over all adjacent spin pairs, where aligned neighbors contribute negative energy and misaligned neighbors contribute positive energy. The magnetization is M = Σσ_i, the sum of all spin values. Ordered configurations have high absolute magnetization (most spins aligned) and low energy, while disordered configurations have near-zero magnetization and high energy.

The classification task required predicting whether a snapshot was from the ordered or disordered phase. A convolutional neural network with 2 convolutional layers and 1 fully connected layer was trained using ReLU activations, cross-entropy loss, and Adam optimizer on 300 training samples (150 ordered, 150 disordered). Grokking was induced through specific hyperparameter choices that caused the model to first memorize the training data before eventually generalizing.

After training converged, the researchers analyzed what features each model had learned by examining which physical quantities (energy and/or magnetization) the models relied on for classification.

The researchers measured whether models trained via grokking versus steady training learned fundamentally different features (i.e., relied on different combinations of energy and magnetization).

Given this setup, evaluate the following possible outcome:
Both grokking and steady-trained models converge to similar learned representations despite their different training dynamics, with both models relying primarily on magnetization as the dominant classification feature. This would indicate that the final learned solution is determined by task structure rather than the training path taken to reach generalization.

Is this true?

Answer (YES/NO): NO